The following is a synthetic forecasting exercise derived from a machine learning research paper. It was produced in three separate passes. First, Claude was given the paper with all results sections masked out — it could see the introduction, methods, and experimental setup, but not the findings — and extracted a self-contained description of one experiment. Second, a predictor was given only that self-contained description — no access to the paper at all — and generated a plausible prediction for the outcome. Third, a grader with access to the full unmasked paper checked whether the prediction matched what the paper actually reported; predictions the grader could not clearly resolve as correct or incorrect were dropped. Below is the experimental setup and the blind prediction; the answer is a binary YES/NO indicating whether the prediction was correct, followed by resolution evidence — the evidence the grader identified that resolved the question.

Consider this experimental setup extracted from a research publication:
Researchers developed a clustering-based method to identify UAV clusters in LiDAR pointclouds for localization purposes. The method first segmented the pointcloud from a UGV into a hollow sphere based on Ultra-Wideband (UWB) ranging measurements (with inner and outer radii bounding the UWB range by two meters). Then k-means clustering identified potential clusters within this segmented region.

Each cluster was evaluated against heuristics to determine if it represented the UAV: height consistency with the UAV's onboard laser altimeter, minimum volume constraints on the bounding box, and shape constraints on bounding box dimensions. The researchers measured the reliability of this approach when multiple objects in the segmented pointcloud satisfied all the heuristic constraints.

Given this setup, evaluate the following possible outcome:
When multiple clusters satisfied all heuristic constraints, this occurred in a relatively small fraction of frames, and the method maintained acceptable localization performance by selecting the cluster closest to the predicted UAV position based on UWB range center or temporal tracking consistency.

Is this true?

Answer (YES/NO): NO